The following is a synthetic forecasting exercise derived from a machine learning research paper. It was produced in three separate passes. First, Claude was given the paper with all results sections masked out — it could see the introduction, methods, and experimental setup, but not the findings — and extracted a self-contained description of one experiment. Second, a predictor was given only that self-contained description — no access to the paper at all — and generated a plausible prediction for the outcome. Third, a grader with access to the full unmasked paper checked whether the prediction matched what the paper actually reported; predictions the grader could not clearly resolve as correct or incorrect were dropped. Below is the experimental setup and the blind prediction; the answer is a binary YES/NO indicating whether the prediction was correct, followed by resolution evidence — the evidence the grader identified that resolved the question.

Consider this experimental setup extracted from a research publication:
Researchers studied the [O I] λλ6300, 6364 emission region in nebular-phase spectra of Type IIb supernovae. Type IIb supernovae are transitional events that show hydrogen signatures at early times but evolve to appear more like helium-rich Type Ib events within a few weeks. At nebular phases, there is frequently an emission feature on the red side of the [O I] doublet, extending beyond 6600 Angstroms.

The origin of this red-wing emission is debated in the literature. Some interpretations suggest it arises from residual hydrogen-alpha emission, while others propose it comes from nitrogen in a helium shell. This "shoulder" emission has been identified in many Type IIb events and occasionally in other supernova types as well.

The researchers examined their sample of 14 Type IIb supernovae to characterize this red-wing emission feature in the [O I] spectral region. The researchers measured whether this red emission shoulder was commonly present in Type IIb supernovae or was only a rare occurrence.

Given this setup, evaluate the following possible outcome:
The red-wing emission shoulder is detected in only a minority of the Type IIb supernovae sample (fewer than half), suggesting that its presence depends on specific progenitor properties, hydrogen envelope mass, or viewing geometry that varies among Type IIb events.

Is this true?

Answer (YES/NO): NO